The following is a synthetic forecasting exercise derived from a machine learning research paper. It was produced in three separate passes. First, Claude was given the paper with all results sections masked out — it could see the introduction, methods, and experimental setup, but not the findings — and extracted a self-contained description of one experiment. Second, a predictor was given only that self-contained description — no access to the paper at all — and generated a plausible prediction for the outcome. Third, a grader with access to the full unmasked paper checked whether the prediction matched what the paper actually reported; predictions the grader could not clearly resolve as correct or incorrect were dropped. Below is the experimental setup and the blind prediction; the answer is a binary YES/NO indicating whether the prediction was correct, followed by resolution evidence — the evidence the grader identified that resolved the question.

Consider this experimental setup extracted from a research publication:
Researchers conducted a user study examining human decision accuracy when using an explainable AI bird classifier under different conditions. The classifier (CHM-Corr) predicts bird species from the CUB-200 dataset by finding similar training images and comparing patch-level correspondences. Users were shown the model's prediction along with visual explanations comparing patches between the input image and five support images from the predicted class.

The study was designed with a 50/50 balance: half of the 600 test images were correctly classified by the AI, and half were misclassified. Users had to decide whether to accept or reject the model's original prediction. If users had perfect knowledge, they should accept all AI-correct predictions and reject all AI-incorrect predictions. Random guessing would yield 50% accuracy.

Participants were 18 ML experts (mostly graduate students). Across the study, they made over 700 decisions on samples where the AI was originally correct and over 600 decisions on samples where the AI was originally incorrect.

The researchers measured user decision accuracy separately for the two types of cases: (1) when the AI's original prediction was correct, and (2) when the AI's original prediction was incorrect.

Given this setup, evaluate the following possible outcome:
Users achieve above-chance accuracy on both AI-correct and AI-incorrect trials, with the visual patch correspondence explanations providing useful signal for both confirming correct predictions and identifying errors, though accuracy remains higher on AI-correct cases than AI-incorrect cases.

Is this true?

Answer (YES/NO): YES